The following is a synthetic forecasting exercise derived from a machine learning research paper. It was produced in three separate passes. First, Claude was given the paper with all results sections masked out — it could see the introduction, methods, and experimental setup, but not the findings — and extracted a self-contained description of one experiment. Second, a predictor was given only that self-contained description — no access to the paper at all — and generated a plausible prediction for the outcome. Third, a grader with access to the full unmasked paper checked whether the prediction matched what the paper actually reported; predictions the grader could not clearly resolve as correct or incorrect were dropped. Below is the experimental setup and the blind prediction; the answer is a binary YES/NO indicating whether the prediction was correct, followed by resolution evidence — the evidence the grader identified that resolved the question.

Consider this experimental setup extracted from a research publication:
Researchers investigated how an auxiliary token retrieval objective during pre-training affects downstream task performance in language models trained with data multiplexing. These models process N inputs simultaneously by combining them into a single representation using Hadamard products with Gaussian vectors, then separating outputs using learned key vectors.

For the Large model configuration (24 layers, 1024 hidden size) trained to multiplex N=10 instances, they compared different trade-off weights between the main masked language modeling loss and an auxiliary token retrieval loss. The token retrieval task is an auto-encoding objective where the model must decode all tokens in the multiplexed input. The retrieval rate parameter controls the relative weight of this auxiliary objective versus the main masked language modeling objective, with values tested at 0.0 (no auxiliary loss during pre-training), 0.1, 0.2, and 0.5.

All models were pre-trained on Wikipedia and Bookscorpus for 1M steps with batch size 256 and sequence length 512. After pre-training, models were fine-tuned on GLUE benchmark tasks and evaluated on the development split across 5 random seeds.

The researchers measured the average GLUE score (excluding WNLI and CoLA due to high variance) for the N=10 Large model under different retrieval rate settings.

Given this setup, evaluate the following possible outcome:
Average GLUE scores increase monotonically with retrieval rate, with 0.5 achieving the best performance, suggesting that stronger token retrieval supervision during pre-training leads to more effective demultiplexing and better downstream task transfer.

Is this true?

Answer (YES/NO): NO